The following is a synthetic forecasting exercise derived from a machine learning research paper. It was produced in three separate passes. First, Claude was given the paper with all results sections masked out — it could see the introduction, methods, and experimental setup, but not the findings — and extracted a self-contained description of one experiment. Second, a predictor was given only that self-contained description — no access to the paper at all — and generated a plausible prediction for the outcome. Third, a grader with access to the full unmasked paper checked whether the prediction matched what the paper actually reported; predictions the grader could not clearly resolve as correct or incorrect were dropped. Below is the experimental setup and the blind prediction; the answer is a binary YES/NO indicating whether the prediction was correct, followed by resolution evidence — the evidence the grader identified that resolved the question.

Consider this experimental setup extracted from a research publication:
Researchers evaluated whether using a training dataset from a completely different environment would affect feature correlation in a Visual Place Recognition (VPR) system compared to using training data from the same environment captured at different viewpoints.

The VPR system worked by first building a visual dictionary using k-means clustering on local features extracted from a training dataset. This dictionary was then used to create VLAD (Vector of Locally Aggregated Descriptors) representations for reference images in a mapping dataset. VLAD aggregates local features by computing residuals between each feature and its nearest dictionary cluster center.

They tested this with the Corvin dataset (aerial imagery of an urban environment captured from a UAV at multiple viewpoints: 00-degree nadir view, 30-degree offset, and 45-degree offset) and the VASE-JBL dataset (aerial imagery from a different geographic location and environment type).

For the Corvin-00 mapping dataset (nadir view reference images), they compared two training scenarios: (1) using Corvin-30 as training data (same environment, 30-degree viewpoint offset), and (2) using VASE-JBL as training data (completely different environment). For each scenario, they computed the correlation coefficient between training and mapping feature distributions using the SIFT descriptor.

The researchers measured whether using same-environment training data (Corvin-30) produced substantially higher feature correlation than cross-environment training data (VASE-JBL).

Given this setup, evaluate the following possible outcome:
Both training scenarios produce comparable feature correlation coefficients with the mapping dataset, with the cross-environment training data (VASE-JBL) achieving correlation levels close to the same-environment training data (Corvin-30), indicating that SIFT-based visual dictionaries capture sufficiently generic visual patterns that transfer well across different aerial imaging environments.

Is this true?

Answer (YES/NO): YES